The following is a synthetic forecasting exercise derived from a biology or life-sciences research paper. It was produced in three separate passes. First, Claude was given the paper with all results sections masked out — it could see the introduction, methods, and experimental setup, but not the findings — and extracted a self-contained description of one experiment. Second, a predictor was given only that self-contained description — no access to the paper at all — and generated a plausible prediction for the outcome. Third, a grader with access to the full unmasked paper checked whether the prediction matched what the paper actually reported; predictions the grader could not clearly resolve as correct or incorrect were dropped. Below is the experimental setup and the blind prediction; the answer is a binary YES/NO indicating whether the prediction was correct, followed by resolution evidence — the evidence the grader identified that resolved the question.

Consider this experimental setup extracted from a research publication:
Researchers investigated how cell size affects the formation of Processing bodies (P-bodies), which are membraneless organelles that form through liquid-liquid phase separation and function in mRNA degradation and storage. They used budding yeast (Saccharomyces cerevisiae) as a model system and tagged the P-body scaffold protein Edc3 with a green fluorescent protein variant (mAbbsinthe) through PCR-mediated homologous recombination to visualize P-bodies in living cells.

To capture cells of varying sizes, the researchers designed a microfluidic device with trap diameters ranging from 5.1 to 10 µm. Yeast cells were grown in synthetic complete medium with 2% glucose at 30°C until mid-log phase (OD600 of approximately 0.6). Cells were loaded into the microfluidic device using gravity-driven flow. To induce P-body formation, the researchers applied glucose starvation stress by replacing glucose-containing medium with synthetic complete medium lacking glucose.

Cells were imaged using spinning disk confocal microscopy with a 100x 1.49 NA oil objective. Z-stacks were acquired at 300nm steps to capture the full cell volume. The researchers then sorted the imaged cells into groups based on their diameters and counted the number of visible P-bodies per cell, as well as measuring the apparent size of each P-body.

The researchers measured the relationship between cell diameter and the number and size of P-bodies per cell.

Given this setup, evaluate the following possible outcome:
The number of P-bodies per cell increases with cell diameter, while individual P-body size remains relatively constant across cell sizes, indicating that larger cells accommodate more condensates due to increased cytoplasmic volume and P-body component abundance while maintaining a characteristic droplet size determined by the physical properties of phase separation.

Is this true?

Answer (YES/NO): NO